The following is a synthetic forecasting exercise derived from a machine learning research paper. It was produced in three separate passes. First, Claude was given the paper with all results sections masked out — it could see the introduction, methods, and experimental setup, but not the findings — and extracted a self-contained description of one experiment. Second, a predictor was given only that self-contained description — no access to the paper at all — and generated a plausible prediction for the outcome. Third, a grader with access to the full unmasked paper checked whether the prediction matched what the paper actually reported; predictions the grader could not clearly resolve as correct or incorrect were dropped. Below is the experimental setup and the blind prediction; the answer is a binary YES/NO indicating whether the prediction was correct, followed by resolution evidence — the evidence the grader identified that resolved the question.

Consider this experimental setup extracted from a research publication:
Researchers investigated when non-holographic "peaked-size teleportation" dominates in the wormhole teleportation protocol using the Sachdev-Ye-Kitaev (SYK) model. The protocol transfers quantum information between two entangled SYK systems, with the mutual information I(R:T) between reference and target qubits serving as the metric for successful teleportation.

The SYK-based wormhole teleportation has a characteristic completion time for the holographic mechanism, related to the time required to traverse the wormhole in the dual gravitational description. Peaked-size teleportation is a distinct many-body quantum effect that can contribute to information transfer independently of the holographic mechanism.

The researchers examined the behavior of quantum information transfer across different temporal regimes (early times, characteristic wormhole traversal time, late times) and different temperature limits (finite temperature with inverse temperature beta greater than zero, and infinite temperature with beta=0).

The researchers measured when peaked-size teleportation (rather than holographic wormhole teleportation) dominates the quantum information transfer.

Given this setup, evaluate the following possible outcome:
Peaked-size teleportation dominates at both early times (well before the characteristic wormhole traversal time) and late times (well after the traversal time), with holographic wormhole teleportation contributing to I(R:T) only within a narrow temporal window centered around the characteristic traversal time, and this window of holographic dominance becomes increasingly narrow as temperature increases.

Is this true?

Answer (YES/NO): NO